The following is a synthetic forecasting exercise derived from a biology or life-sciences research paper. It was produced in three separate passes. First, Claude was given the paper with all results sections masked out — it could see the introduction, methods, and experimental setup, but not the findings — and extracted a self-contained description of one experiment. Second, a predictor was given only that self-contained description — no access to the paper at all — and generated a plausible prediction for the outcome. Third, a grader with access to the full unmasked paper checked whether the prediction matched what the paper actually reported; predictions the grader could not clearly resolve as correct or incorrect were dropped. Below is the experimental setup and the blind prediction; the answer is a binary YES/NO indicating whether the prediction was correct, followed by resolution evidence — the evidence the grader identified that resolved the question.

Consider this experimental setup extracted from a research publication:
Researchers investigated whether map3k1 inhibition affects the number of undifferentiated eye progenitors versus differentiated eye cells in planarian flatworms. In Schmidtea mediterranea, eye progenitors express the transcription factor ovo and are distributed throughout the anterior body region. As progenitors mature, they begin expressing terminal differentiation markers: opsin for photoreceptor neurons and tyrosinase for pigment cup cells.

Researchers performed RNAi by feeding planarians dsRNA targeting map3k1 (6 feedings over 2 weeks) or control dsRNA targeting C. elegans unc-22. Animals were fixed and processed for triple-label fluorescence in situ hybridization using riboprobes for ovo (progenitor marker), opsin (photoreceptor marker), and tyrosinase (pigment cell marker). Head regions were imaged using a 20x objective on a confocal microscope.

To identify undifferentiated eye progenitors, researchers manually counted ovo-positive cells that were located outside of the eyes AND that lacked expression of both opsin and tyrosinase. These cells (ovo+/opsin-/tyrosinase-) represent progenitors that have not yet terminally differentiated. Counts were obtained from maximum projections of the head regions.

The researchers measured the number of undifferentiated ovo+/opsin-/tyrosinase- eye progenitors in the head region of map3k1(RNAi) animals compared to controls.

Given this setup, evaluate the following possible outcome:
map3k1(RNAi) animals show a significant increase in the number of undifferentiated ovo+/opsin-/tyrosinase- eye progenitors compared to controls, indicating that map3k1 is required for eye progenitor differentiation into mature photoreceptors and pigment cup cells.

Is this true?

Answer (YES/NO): NO